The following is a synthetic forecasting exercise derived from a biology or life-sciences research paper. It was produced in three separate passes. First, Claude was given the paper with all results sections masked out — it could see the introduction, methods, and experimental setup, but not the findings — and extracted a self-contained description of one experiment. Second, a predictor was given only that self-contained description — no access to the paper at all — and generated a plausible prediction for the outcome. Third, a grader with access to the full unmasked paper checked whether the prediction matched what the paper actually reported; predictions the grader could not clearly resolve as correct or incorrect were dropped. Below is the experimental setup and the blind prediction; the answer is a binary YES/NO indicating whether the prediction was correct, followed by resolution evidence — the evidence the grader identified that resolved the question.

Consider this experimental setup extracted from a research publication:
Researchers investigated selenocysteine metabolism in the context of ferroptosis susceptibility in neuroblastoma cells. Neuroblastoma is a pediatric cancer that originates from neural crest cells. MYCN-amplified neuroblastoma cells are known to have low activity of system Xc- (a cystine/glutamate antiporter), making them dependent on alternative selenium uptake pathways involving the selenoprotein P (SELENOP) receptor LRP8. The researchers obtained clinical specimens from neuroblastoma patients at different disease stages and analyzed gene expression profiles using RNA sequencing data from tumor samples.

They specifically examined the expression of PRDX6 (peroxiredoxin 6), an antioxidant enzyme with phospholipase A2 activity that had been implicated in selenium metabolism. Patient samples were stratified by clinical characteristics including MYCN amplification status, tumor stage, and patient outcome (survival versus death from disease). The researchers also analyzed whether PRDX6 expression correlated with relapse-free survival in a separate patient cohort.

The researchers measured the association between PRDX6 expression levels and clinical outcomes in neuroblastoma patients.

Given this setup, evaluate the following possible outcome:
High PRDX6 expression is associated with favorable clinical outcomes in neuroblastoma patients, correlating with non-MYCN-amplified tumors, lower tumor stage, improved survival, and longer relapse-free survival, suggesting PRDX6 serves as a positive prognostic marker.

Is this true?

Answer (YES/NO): NO